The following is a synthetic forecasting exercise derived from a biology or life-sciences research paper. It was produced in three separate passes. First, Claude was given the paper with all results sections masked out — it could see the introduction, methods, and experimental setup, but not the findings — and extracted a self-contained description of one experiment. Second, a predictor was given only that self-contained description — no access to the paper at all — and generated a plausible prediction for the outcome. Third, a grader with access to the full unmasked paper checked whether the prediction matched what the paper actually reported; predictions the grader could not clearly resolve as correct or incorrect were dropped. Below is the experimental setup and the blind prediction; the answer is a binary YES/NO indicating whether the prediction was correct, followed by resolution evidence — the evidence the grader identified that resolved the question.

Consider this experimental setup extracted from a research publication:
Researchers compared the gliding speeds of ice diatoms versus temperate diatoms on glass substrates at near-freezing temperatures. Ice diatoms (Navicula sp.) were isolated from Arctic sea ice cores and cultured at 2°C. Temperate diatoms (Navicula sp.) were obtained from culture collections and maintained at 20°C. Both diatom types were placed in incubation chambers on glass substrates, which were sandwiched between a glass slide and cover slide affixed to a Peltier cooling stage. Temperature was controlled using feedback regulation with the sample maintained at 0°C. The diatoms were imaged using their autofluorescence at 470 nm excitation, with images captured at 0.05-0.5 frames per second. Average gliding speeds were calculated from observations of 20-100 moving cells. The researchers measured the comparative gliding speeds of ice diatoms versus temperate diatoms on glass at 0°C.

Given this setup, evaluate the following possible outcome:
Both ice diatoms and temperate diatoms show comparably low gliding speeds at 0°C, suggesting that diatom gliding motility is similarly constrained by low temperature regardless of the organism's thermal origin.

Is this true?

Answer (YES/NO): NO